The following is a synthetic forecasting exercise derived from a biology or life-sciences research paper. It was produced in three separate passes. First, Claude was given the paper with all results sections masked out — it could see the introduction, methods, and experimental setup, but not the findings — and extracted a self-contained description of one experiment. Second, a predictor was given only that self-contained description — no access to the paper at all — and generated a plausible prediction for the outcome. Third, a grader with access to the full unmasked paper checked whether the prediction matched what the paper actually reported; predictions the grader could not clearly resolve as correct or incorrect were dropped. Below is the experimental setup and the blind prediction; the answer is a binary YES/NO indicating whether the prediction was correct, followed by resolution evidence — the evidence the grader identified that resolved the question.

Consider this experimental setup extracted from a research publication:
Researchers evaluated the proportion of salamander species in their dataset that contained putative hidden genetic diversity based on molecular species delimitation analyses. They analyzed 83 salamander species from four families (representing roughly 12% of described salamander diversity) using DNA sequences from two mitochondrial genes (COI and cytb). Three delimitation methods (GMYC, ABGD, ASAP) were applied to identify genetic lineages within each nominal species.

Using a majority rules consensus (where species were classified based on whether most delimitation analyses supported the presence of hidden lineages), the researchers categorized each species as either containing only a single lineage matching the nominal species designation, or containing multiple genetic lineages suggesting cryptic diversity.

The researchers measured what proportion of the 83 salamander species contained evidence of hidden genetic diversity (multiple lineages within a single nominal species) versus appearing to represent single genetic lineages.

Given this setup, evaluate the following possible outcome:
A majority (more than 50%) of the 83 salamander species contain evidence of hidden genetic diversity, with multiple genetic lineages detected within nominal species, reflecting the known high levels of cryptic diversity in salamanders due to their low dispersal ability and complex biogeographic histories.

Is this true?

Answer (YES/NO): YES